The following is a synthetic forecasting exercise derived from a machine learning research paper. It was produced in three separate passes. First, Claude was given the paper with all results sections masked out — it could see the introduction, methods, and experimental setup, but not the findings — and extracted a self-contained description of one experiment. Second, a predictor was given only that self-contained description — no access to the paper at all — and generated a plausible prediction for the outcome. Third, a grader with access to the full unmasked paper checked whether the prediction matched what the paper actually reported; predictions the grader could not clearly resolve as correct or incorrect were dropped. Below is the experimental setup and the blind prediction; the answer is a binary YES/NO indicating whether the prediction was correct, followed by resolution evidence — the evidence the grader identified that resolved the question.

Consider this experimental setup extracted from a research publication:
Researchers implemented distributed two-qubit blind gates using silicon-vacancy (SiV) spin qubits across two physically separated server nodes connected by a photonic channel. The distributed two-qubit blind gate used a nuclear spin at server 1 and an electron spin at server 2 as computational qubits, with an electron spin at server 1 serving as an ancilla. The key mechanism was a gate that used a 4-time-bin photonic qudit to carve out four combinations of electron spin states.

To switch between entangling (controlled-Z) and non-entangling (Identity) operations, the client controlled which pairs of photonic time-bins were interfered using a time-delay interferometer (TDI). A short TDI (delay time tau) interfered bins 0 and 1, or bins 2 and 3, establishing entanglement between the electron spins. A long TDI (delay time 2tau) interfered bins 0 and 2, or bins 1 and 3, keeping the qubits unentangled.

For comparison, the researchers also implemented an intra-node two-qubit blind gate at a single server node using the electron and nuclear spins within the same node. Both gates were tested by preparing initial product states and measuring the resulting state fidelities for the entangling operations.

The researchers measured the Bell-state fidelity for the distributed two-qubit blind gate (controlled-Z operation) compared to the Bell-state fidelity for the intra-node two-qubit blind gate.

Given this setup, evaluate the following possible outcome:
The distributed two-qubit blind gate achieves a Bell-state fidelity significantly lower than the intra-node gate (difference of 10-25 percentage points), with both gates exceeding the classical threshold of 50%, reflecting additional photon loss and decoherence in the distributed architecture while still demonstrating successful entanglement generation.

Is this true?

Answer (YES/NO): YES